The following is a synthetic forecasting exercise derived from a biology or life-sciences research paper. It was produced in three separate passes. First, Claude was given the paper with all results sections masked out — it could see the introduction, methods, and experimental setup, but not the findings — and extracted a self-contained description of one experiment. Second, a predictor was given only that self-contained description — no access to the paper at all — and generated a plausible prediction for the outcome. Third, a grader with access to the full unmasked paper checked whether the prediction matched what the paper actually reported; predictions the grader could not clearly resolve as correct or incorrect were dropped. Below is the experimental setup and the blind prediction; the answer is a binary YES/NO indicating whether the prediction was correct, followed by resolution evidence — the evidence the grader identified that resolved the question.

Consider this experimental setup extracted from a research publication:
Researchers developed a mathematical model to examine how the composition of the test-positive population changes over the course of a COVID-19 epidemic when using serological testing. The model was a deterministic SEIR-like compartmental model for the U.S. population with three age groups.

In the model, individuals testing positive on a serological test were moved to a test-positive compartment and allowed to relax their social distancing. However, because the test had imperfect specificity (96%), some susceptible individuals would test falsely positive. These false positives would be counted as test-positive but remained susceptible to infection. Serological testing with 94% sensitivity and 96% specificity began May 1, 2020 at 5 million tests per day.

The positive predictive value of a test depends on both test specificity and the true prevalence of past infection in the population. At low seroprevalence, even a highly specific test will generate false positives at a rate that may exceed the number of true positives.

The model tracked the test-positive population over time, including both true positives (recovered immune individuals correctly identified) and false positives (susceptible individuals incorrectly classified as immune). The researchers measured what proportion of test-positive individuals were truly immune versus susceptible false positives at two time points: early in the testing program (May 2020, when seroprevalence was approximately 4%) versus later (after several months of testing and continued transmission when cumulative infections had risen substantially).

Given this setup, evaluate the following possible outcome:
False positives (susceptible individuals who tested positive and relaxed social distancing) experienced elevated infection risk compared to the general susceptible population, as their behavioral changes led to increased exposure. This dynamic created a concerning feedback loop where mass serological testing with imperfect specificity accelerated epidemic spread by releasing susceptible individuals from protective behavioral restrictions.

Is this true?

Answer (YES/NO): NO